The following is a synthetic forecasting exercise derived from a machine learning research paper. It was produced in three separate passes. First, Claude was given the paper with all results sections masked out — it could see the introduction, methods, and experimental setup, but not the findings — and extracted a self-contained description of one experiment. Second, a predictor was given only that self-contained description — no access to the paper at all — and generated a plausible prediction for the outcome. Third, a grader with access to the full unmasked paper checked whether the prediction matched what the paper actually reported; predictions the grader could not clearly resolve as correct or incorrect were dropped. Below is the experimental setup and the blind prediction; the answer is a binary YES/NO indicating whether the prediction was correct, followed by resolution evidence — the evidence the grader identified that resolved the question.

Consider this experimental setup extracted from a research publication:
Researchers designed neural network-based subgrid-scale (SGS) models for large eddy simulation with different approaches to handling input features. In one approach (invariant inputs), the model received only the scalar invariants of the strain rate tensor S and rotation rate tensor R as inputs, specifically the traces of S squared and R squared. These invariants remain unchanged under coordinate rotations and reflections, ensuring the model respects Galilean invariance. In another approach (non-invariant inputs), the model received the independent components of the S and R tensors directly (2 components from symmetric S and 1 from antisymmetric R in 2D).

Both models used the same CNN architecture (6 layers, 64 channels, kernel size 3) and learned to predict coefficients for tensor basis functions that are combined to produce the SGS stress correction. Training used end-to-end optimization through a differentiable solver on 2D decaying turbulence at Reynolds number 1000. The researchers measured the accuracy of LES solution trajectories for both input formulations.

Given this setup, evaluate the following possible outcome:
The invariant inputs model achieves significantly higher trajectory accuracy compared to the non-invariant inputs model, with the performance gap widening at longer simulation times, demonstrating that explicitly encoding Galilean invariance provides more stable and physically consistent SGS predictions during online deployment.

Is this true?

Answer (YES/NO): NO